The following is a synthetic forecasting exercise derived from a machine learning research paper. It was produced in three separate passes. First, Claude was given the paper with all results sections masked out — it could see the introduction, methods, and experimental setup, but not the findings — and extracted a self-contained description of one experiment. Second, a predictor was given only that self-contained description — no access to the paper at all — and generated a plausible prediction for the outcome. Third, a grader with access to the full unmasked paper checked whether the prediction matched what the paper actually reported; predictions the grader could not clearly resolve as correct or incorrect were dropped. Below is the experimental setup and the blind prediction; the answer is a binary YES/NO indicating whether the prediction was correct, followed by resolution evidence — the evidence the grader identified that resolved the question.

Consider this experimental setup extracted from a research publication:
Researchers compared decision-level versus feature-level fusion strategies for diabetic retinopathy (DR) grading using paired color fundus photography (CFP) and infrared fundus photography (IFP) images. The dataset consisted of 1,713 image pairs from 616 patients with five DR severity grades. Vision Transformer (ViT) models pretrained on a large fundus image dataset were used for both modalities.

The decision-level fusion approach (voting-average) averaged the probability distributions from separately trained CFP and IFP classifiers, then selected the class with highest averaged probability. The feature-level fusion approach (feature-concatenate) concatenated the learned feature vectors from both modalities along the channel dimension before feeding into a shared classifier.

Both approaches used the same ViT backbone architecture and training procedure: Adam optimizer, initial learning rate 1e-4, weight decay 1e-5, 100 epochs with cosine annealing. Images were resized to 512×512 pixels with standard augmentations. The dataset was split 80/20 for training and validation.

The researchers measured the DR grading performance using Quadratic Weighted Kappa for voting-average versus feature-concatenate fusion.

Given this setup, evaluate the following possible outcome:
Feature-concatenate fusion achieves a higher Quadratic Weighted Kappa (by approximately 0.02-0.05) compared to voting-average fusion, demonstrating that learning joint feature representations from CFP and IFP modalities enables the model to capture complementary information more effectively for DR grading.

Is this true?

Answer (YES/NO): NO